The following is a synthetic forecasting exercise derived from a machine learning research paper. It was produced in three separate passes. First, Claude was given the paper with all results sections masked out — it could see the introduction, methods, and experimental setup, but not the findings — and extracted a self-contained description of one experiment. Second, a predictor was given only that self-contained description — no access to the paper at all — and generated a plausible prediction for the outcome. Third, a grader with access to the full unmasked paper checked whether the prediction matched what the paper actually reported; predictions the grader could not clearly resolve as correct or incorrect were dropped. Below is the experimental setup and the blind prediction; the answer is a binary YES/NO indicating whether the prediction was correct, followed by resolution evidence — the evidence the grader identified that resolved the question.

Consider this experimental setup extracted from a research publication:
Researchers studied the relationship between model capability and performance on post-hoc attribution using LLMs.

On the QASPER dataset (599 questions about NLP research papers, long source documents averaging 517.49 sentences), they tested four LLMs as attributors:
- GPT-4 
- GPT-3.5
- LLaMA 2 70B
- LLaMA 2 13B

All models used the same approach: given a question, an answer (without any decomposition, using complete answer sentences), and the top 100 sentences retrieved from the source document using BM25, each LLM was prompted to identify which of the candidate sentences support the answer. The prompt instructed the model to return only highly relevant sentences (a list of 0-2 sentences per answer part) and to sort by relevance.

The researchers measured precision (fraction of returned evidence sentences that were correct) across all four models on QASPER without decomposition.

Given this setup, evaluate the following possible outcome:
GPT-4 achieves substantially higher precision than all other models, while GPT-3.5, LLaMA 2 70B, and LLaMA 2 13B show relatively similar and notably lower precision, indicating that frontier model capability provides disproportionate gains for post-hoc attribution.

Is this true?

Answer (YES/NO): NO